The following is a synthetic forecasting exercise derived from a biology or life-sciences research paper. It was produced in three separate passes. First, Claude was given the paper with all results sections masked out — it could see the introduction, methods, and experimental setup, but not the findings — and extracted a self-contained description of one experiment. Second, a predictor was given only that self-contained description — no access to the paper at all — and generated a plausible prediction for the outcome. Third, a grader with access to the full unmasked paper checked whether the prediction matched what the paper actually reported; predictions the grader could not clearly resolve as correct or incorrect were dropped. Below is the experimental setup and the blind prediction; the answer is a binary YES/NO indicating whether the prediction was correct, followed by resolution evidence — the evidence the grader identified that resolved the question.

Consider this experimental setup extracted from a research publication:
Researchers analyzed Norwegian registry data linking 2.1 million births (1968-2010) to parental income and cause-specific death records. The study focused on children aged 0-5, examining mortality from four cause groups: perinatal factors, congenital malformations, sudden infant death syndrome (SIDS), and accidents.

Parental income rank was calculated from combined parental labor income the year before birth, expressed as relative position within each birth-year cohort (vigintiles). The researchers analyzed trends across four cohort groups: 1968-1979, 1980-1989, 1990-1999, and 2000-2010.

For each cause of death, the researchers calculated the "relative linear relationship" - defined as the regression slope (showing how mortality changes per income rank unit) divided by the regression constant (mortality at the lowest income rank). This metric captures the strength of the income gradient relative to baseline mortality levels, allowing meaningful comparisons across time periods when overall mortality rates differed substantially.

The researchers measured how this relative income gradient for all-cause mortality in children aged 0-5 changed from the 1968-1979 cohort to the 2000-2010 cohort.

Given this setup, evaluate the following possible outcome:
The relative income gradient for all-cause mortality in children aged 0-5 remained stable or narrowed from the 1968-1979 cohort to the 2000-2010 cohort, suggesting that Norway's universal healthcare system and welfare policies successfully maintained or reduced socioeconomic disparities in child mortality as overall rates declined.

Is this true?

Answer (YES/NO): YES